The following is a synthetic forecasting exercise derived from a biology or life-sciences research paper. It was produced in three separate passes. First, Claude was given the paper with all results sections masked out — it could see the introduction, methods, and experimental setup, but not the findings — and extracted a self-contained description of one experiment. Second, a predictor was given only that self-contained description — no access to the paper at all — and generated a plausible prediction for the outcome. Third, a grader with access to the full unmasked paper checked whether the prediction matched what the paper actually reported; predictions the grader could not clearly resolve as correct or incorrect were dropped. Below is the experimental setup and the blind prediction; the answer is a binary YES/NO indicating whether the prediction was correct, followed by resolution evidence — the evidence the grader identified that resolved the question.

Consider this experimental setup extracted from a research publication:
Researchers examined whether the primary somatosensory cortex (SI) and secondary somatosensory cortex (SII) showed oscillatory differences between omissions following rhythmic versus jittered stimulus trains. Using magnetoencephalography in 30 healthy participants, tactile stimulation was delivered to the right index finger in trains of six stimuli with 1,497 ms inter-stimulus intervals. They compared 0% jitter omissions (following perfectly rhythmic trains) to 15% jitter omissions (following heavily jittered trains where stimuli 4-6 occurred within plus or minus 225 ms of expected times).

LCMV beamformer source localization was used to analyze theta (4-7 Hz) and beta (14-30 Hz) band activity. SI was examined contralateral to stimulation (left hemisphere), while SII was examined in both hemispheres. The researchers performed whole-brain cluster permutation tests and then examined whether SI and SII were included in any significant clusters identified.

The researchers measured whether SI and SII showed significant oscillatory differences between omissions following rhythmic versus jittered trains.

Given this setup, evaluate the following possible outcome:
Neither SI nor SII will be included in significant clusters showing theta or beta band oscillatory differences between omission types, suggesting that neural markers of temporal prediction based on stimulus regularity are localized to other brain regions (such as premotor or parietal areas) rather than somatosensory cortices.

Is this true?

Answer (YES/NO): NO